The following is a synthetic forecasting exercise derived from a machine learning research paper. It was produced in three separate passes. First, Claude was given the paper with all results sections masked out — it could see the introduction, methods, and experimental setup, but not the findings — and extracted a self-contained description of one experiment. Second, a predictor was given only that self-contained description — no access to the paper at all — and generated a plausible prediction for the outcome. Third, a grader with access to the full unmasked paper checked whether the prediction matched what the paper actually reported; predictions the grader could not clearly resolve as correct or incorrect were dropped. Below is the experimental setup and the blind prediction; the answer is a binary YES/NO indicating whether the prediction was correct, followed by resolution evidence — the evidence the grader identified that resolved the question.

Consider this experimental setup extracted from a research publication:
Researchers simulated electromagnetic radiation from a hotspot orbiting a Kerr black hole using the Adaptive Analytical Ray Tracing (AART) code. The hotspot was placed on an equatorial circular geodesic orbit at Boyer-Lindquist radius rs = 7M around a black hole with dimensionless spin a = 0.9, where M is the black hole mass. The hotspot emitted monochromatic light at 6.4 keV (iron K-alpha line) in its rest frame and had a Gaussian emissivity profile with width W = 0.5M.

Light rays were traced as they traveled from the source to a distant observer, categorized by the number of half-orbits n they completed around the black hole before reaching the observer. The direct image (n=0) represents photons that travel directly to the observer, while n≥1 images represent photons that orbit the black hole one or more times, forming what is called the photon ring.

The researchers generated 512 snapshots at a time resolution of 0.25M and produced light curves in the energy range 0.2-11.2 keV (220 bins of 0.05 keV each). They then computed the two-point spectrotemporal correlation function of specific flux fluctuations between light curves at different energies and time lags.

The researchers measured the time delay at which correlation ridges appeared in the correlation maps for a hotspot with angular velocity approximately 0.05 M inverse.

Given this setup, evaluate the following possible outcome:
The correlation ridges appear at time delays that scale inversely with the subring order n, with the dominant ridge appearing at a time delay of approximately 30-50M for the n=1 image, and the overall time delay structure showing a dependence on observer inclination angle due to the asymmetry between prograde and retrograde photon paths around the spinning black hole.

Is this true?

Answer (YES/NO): NO